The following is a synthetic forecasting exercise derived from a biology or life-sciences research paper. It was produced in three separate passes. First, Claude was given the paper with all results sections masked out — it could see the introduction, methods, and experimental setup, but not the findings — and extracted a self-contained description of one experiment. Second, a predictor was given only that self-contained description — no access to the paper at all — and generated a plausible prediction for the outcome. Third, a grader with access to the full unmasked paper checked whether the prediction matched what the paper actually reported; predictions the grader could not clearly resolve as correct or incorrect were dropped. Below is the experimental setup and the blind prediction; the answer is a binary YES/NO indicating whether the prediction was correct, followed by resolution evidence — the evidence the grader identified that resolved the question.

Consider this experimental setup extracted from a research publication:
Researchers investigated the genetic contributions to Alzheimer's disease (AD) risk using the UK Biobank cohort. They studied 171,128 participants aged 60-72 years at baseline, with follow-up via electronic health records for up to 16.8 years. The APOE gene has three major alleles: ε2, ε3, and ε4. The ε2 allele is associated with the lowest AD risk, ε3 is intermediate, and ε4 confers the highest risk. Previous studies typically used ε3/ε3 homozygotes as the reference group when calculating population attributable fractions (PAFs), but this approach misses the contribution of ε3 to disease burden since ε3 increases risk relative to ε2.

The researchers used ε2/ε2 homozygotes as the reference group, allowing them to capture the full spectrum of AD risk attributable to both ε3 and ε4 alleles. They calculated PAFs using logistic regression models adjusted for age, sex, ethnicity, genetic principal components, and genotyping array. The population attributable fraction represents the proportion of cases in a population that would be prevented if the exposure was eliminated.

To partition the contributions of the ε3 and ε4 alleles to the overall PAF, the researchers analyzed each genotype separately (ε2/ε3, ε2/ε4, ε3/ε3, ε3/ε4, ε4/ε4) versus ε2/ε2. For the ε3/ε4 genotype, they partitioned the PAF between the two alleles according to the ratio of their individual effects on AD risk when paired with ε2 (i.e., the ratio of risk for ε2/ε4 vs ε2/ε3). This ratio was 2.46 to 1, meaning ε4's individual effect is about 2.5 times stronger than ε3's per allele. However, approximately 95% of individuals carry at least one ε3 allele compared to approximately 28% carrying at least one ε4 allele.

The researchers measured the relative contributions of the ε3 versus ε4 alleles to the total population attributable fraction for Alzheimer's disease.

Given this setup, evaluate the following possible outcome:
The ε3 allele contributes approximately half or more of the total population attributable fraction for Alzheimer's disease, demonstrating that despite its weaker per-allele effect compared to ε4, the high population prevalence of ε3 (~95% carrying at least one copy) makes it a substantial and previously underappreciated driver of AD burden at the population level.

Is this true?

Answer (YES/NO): NO